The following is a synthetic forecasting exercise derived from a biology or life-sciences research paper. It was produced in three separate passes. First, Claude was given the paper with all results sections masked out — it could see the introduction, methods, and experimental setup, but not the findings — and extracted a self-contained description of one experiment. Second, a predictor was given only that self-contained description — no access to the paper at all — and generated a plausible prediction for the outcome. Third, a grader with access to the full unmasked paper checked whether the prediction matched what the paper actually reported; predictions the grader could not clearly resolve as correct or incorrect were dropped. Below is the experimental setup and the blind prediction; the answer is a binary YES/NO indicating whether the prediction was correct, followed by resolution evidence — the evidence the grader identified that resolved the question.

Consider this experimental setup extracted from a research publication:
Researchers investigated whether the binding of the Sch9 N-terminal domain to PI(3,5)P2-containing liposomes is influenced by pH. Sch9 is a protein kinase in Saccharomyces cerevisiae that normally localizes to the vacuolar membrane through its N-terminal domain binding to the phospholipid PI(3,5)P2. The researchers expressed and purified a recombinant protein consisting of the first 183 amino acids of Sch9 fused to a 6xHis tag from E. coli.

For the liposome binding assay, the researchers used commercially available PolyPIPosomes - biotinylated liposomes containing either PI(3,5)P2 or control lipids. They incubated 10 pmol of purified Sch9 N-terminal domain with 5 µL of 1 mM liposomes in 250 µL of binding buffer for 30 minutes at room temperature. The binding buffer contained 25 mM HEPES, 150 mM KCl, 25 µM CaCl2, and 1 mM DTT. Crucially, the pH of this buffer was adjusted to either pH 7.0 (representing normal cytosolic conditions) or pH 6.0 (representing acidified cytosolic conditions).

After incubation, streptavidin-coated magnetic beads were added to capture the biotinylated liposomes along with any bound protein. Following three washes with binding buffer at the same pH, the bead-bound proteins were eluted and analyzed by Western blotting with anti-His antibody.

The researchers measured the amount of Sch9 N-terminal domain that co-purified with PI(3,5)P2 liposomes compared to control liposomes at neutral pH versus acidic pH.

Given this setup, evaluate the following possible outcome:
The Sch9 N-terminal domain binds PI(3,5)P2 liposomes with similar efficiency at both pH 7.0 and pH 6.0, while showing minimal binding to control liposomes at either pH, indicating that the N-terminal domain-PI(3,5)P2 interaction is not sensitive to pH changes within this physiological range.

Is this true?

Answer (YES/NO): NO